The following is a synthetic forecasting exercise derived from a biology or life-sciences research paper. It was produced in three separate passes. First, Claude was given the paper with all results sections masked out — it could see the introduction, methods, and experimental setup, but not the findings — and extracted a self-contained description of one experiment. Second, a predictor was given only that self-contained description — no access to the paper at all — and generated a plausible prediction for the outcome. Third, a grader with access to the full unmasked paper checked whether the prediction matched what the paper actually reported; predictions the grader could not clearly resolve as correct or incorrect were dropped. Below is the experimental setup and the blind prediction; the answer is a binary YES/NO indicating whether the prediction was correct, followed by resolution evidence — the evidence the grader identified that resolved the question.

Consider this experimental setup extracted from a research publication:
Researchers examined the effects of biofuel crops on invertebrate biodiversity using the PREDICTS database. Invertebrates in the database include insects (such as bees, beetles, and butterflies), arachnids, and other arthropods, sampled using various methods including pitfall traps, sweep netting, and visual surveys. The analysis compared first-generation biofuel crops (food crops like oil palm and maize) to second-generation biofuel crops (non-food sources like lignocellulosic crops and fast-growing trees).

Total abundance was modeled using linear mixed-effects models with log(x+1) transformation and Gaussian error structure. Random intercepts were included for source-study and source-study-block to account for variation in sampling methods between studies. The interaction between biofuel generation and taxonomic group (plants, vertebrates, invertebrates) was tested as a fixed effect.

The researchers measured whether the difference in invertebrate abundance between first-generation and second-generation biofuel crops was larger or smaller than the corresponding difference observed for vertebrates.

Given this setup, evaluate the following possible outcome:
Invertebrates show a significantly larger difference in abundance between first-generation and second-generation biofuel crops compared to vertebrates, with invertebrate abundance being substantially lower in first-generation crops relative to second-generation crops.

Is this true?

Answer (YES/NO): NO